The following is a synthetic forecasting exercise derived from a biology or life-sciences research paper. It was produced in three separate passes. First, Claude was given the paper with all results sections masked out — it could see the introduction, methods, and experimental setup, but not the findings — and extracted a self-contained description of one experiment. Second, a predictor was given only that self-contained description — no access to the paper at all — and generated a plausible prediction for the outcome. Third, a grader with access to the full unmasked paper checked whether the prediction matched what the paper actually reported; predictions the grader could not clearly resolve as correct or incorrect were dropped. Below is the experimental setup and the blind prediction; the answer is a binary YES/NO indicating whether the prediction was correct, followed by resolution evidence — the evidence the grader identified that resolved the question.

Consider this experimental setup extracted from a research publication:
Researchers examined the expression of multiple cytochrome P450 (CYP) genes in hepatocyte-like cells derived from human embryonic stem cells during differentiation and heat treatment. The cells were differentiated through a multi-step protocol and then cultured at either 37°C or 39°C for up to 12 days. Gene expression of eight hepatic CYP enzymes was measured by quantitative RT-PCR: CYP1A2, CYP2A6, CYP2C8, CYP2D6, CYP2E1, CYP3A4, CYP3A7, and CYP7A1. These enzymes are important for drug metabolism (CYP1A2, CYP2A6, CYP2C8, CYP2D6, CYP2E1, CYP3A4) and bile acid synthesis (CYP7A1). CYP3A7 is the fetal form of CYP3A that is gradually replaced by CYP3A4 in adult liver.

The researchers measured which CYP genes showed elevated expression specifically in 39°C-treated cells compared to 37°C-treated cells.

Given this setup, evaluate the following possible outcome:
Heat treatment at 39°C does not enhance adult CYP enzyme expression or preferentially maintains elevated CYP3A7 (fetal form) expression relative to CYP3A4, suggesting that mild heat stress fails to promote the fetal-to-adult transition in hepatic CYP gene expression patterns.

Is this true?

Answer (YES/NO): NO